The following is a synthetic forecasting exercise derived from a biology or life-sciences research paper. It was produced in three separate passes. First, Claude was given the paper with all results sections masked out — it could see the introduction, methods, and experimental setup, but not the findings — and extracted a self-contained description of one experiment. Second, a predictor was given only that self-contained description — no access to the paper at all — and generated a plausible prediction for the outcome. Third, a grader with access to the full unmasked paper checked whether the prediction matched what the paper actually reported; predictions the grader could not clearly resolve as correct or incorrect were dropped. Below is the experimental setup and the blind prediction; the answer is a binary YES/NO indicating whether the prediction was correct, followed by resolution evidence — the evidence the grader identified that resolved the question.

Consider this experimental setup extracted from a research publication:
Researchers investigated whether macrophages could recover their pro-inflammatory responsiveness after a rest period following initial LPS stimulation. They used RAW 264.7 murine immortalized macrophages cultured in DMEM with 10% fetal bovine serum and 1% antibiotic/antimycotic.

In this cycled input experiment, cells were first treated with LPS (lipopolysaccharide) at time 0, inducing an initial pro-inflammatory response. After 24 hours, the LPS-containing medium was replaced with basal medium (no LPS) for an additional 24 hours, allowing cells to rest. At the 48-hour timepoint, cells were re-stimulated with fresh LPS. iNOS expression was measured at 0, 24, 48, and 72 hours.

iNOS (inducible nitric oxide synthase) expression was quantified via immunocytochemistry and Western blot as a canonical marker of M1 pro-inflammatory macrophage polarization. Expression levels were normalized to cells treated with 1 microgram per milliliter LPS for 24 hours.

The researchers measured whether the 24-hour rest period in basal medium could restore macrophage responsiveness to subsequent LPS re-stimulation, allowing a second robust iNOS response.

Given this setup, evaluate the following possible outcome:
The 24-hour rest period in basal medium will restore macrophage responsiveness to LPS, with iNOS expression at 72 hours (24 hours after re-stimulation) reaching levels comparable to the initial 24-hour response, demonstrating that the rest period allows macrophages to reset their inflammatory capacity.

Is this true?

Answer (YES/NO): NO